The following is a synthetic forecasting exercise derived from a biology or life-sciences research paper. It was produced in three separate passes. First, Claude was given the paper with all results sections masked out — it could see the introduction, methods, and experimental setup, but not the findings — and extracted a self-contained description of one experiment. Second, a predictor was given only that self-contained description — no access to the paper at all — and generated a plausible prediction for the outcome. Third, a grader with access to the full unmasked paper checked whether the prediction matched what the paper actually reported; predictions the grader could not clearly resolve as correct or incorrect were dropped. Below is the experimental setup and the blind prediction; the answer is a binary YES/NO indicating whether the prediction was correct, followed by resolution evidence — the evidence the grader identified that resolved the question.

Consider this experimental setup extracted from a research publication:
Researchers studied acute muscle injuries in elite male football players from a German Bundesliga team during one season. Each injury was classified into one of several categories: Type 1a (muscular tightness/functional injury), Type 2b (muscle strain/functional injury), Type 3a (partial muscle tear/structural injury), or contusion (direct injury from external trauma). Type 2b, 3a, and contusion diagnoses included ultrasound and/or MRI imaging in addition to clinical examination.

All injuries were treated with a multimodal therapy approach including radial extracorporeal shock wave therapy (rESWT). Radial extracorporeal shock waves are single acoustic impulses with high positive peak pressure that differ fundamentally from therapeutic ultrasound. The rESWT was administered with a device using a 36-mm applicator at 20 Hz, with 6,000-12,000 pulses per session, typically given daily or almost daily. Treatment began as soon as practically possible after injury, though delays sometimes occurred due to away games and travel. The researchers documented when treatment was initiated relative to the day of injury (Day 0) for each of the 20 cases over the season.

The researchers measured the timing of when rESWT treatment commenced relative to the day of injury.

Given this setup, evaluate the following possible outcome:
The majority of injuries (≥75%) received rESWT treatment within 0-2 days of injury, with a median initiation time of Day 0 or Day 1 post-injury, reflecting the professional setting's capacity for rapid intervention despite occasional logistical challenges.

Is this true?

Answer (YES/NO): YES